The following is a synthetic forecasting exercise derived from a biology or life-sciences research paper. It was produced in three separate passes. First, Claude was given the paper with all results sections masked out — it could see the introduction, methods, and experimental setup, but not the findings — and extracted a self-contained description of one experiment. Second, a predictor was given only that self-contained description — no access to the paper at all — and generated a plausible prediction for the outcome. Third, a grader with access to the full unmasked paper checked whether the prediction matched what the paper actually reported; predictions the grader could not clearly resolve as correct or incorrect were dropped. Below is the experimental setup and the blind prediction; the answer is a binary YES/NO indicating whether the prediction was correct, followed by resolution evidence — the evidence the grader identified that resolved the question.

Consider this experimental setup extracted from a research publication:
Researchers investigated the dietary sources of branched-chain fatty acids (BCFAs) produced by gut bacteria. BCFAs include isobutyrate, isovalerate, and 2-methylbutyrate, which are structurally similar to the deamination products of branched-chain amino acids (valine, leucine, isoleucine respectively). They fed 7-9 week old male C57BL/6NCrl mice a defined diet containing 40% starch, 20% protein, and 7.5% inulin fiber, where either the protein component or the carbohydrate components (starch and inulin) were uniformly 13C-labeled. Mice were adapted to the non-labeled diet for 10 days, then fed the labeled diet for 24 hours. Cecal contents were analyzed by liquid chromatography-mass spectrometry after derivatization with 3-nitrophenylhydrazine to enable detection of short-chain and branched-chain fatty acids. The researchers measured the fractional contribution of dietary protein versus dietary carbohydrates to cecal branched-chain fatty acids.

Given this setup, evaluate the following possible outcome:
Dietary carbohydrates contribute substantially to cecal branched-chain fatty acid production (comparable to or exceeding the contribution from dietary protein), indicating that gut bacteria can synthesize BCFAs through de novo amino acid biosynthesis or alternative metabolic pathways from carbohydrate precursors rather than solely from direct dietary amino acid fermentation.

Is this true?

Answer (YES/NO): NO